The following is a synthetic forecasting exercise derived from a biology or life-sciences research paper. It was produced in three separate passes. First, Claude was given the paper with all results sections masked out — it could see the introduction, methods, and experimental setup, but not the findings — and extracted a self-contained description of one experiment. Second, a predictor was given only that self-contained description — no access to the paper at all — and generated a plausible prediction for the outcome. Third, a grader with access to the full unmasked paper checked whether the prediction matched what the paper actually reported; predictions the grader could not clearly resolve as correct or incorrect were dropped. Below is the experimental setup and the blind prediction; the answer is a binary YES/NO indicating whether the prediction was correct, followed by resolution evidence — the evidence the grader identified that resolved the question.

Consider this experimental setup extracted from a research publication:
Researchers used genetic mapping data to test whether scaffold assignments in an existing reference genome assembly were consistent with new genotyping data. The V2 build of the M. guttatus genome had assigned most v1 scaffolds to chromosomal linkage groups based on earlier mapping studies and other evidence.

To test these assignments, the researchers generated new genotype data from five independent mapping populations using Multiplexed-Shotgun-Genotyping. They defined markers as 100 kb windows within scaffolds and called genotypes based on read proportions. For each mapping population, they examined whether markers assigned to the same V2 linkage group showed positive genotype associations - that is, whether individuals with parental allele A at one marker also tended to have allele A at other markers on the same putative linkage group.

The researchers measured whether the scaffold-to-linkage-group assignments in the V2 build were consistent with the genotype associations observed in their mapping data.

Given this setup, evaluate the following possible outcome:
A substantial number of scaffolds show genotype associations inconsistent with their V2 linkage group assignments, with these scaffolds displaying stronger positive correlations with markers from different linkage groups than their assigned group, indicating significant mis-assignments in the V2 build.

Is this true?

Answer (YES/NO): NO